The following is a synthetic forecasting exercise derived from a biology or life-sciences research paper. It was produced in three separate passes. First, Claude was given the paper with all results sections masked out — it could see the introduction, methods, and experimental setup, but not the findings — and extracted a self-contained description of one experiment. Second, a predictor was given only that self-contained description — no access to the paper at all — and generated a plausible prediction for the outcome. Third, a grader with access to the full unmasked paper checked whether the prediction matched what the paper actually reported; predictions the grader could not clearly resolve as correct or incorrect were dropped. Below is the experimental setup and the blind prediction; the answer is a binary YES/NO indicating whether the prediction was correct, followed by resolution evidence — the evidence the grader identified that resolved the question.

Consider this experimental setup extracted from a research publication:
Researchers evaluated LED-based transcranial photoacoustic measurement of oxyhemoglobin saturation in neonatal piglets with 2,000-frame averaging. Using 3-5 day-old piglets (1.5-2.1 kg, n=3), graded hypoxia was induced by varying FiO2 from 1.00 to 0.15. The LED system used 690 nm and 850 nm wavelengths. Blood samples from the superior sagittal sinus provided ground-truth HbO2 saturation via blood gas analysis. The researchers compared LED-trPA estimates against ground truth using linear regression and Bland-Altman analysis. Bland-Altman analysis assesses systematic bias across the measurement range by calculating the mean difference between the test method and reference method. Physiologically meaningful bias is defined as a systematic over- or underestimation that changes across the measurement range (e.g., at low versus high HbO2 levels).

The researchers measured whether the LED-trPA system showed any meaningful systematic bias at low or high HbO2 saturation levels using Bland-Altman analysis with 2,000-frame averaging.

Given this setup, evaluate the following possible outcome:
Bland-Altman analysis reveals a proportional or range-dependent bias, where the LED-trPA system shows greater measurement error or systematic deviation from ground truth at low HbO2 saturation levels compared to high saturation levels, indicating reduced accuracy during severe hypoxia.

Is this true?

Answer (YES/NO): NO